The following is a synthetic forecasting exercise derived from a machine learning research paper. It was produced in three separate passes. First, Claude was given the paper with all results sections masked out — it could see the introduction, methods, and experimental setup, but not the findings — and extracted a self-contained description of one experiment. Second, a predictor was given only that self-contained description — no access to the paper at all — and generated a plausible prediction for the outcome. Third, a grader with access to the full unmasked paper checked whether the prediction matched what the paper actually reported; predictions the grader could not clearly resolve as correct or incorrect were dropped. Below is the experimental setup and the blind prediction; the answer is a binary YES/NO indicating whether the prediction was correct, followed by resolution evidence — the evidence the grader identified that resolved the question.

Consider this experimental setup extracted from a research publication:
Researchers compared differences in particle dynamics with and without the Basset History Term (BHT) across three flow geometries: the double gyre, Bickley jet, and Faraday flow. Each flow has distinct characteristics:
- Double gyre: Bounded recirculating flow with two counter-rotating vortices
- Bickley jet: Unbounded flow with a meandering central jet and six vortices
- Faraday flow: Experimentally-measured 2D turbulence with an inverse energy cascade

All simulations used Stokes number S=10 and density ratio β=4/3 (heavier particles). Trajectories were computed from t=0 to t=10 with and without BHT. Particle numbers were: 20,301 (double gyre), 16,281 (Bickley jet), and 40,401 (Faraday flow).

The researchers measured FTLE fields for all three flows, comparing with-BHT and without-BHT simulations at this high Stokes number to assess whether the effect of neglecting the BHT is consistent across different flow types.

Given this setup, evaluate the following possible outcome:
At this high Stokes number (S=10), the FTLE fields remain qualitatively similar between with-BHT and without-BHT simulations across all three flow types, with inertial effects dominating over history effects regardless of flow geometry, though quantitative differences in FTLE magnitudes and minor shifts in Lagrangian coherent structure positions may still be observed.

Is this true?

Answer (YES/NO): NO